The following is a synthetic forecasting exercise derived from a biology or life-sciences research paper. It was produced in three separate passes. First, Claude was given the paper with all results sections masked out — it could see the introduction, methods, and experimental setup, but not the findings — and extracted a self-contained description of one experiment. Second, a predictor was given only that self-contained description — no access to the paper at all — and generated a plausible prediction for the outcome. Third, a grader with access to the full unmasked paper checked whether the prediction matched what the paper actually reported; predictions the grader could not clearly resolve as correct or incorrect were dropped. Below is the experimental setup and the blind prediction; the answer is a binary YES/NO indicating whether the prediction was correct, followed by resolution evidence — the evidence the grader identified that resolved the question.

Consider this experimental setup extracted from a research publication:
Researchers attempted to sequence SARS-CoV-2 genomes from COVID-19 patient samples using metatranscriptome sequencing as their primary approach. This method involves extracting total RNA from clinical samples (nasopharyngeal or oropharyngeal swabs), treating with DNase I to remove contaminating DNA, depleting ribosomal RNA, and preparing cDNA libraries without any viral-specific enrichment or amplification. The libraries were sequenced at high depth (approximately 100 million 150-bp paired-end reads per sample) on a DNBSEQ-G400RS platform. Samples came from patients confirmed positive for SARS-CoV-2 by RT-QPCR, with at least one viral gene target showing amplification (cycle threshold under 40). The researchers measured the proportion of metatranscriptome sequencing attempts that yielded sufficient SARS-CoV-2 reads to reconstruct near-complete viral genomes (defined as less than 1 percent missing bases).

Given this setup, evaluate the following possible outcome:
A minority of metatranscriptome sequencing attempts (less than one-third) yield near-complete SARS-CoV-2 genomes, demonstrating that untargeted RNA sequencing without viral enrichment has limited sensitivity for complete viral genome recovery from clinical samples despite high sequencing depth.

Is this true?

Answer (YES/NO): YES